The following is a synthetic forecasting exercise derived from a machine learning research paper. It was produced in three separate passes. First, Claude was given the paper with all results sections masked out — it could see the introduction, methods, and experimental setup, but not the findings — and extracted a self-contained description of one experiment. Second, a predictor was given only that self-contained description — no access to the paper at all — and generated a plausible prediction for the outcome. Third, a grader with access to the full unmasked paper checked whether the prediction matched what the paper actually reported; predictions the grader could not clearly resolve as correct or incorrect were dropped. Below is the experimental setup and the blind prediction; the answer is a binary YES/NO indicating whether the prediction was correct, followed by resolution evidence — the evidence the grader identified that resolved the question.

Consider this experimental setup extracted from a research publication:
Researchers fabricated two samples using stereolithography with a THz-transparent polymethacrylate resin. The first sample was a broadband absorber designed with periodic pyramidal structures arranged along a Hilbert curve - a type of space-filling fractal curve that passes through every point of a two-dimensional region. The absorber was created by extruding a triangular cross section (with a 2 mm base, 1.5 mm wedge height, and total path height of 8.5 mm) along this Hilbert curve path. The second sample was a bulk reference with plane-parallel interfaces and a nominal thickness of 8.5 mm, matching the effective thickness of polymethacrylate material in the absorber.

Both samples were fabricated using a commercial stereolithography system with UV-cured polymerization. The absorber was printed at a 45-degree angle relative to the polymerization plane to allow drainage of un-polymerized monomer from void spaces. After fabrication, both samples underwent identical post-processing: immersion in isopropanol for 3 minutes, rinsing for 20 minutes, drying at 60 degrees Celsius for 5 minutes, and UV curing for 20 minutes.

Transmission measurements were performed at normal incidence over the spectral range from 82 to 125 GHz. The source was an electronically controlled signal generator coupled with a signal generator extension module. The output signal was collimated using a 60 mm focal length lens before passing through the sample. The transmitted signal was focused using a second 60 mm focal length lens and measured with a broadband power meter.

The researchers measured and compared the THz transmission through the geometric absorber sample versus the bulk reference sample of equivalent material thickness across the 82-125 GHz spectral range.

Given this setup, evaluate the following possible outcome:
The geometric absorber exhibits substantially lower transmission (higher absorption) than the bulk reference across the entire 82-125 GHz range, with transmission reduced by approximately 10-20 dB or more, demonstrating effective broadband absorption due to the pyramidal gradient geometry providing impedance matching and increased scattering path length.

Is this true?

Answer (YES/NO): YES